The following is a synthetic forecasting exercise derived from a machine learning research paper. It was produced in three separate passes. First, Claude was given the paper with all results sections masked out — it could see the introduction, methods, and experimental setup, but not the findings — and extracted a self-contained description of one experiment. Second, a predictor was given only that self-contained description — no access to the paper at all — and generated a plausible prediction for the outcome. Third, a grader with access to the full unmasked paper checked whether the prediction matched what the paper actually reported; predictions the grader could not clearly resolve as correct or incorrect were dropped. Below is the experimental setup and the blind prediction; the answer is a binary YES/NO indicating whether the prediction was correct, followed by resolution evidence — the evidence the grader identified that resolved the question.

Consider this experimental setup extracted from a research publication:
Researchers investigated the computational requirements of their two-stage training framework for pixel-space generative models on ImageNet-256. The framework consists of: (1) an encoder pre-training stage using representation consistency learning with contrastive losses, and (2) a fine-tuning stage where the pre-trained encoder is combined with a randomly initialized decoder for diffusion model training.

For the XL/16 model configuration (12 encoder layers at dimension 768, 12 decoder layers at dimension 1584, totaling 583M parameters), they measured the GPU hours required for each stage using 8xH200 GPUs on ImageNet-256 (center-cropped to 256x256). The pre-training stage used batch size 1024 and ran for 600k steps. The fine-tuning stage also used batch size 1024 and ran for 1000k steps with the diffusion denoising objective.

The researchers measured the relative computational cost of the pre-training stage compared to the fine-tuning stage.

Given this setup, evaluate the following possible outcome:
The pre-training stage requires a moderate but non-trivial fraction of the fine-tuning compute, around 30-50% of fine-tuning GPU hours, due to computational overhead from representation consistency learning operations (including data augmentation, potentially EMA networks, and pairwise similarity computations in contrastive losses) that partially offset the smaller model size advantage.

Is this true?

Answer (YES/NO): YES